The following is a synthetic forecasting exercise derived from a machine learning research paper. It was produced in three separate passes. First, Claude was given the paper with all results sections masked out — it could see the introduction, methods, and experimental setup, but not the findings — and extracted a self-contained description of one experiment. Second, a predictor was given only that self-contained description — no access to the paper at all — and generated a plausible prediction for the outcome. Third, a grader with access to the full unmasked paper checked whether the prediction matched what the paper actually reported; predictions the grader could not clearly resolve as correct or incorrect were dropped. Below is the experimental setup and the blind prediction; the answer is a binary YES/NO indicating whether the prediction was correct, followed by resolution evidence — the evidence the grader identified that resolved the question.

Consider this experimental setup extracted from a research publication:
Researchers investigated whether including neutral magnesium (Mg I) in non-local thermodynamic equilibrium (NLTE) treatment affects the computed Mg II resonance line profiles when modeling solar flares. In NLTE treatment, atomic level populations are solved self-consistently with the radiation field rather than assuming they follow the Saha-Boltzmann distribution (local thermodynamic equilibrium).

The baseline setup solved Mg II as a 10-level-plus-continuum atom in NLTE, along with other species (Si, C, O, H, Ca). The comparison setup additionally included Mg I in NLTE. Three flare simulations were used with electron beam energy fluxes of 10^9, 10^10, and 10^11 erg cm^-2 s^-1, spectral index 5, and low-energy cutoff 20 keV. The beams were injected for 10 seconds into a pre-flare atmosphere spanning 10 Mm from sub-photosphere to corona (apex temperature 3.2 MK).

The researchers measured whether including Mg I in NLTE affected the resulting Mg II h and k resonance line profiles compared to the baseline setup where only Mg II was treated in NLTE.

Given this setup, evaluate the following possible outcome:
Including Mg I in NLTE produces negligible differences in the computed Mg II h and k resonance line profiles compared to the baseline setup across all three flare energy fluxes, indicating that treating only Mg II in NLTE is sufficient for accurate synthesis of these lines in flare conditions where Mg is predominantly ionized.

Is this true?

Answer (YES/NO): NO